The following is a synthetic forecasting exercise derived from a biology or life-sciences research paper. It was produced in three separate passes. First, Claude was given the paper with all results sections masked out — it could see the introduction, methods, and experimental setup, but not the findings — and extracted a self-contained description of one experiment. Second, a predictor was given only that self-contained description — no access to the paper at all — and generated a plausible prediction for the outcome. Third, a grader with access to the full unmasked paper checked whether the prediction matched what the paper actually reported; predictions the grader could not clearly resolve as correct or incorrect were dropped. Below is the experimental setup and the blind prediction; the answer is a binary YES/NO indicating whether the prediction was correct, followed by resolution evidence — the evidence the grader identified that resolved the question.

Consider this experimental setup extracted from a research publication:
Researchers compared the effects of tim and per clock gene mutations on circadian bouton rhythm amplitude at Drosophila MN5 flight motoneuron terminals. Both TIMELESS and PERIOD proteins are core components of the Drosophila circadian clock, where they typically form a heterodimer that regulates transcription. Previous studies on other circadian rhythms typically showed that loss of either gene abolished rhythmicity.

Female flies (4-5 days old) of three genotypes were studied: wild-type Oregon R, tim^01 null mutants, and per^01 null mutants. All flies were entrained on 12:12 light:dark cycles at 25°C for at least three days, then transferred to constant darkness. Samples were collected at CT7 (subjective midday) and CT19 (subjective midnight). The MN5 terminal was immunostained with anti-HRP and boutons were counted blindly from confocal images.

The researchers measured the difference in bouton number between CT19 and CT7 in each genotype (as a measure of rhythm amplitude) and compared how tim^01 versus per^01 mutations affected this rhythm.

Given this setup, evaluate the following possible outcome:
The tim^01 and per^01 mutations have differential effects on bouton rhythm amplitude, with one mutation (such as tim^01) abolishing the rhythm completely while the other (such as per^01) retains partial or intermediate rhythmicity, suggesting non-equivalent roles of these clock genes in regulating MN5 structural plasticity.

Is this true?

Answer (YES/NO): NO